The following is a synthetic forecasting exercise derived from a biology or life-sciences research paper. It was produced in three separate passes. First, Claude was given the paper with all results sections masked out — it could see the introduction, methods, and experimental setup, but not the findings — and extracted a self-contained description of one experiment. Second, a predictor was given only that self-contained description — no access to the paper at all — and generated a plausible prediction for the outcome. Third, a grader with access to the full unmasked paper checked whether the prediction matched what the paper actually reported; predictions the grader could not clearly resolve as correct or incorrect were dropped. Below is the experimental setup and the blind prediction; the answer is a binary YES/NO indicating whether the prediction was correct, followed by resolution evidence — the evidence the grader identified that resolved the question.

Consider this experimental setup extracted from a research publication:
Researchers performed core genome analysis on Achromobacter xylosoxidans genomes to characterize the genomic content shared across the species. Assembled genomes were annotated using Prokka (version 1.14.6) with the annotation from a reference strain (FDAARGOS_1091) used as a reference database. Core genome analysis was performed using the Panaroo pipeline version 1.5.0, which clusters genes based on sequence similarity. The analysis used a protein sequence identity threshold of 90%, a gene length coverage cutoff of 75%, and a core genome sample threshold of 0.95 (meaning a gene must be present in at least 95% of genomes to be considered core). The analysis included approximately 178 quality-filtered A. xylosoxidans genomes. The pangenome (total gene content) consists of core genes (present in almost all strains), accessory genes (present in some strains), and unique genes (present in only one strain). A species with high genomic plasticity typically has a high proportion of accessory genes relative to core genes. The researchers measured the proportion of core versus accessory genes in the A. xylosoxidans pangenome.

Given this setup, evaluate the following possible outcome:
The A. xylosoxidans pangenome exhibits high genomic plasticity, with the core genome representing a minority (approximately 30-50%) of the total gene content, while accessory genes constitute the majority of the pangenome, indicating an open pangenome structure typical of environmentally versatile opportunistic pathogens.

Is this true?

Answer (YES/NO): NO